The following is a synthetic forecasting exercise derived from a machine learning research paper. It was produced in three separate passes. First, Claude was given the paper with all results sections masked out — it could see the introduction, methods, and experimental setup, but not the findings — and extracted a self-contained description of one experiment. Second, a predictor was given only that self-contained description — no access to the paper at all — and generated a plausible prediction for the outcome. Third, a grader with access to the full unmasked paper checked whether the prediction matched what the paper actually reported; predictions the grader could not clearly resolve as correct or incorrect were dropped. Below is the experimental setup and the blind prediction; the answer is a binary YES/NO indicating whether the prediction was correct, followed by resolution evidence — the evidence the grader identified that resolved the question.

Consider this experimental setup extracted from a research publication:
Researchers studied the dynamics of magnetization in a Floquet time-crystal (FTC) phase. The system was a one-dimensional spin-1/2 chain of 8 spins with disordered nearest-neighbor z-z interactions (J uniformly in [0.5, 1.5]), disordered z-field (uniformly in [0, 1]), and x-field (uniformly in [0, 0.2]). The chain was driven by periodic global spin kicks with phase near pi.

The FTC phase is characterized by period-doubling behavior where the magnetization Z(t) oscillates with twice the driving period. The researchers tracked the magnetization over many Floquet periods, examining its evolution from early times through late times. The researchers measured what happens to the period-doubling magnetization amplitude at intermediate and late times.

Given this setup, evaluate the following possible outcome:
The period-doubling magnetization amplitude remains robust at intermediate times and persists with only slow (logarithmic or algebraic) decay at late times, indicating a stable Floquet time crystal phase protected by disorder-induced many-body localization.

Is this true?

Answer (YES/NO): YES